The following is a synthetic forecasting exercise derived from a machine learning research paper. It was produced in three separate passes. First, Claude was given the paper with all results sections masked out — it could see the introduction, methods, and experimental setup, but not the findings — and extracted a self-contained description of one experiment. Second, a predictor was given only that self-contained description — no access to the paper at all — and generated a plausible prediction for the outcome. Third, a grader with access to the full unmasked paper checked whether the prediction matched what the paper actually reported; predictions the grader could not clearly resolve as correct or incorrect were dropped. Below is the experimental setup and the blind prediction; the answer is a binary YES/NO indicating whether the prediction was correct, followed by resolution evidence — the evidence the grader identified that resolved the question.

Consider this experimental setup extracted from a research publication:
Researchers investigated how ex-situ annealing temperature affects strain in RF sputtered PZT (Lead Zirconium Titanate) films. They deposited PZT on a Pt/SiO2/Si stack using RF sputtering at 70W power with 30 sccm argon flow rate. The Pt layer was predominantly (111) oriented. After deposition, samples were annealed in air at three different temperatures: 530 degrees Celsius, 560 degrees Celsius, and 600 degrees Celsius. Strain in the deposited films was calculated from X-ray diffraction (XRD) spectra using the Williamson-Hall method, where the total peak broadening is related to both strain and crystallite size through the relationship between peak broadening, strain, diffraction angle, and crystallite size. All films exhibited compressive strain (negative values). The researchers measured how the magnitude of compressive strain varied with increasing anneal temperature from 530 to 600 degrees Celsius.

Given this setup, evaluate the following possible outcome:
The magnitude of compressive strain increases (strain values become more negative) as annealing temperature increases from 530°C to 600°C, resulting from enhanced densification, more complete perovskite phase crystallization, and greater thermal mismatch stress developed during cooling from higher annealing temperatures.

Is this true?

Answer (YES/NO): NO